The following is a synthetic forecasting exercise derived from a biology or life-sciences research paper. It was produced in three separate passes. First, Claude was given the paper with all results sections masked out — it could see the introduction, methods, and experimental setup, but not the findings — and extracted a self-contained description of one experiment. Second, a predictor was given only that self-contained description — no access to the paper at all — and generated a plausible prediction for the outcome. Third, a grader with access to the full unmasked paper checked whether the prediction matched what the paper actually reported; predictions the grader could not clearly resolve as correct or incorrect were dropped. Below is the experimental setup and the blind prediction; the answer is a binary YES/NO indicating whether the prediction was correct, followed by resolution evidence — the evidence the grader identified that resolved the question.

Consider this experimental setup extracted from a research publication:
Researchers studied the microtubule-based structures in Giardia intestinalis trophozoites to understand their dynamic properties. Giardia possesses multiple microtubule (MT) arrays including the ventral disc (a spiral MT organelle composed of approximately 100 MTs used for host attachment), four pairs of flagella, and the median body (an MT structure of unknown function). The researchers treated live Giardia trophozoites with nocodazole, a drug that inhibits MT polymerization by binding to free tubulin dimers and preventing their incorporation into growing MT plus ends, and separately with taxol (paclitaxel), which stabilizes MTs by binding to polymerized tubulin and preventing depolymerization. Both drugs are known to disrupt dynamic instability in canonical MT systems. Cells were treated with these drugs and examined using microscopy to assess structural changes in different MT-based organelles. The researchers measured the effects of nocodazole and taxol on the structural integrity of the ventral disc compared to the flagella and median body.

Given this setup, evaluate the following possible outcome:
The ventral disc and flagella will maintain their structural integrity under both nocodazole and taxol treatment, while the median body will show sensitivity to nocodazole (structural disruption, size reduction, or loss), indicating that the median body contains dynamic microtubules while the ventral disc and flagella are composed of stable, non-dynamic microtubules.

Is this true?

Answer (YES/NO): NO